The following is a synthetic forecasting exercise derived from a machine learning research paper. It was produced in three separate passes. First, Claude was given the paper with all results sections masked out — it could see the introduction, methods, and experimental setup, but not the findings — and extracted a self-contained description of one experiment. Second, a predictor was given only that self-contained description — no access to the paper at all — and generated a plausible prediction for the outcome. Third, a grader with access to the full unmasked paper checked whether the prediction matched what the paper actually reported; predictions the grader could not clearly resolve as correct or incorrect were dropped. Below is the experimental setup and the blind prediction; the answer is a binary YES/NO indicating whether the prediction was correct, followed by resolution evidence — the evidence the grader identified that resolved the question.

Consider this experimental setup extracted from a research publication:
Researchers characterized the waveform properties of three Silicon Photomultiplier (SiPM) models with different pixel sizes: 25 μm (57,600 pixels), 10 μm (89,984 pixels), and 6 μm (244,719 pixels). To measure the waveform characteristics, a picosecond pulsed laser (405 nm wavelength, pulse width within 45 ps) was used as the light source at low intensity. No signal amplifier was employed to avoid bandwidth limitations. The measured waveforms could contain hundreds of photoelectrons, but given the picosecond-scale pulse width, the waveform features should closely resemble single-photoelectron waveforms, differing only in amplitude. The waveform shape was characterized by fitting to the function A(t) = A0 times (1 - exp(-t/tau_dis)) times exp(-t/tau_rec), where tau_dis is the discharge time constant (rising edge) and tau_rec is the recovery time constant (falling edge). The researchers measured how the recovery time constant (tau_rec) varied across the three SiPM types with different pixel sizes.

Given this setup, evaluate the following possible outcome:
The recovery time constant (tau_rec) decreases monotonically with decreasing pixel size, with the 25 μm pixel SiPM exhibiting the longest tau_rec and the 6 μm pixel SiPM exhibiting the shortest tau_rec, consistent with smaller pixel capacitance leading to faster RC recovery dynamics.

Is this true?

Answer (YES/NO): YES